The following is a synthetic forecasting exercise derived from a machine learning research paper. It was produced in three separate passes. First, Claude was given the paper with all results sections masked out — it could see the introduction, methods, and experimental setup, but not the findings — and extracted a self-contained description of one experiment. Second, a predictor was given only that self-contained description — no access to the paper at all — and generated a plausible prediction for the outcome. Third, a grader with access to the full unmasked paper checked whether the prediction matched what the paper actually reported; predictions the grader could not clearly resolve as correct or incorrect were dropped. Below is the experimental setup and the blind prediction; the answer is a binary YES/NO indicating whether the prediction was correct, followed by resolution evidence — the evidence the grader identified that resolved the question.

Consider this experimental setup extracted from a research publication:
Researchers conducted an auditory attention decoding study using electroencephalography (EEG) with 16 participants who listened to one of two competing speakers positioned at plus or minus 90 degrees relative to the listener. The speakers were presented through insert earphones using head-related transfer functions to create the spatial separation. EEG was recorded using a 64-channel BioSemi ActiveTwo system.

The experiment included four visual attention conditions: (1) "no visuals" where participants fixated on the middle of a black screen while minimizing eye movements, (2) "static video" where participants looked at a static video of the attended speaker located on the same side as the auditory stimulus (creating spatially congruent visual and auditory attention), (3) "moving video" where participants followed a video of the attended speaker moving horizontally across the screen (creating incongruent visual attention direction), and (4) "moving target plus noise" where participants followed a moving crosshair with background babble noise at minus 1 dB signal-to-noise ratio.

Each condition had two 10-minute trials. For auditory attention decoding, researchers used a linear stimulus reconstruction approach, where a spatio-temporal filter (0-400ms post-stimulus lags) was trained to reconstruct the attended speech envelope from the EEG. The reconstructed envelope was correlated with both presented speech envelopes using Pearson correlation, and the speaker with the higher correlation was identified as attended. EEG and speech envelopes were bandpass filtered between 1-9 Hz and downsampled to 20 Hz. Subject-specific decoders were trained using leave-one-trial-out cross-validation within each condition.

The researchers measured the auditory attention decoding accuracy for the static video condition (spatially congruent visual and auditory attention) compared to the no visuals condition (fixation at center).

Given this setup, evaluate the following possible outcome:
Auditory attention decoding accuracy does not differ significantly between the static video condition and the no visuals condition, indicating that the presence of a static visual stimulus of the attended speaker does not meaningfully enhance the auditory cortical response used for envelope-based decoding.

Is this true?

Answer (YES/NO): YES